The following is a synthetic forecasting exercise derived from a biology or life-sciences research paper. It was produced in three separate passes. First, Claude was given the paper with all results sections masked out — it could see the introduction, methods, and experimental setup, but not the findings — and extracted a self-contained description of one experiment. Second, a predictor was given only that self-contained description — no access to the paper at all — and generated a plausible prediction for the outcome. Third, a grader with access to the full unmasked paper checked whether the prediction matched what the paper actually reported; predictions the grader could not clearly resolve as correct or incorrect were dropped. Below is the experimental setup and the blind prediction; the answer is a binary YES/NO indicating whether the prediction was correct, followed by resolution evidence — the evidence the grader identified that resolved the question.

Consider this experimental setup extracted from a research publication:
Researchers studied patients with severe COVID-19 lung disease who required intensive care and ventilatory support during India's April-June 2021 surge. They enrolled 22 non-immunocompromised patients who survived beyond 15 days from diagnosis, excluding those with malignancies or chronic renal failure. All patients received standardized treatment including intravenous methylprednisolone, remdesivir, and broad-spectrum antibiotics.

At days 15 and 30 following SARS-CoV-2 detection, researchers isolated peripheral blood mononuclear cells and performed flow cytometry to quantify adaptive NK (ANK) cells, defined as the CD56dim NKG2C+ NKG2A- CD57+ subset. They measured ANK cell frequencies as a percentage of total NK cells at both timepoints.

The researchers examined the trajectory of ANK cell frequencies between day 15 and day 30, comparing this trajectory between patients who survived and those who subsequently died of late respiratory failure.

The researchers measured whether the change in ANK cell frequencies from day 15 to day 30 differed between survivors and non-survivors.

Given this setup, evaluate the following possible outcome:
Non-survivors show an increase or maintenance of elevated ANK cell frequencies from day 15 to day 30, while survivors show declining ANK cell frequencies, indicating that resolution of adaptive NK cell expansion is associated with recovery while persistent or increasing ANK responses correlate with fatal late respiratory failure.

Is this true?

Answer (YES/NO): NO